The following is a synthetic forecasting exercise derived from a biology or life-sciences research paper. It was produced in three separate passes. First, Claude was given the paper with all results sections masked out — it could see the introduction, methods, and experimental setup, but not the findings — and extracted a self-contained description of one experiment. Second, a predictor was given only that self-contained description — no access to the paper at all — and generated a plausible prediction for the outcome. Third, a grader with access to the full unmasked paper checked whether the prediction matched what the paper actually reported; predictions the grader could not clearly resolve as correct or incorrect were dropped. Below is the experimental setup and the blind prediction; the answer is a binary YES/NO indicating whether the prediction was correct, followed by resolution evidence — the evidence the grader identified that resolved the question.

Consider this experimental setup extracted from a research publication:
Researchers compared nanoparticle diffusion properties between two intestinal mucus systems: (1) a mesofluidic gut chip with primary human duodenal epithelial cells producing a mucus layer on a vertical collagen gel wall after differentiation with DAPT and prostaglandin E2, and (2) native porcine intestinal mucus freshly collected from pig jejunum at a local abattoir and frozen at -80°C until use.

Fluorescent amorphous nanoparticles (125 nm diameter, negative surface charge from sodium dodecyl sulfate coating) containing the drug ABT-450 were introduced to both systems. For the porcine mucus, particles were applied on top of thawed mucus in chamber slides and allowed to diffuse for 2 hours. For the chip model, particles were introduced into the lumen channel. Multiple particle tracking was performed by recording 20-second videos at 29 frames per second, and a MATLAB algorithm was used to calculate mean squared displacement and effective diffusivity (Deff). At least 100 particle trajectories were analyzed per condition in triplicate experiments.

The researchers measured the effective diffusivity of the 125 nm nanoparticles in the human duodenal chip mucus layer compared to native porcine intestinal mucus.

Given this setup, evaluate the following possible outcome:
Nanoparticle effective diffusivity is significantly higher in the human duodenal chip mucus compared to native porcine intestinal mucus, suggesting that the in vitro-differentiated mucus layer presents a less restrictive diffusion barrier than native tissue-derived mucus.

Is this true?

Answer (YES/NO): YES